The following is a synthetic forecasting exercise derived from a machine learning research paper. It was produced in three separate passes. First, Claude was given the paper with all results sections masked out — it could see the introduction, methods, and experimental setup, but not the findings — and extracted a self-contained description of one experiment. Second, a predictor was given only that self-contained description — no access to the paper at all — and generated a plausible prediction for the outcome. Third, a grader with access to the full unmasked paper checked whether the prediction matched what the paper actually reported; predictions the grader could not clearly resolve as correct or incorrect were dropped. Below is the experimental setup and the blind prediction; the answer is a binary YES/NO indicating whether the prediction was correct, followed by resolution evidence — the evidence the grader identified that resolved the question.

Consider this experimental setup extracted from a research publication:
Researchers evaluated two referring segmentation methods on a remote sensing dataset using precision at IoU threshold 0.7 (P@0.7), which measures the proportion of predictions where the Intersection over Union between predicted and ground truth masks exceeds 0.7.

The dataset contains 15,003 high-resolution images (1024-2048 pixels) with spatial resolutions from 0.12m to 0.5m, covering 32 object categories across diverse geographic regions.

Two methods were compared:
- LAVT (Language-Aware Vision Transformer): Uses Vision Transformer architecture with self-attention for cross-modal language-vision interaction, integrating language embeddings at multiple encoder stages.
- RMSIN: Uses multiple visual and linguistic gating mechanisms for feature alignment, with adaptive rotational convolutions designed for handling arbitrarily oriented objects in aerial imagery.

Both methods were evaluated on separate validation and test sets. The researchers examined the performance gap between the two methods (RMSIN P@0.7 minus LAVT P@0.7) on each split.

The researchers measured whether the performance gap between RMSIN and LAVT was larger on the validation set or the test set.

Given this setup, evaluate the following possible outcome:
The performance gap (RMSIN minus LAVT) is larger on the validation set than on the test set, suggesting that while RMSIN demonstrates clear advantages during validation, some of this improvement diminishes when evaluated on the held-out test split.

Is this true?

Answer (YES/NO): NO